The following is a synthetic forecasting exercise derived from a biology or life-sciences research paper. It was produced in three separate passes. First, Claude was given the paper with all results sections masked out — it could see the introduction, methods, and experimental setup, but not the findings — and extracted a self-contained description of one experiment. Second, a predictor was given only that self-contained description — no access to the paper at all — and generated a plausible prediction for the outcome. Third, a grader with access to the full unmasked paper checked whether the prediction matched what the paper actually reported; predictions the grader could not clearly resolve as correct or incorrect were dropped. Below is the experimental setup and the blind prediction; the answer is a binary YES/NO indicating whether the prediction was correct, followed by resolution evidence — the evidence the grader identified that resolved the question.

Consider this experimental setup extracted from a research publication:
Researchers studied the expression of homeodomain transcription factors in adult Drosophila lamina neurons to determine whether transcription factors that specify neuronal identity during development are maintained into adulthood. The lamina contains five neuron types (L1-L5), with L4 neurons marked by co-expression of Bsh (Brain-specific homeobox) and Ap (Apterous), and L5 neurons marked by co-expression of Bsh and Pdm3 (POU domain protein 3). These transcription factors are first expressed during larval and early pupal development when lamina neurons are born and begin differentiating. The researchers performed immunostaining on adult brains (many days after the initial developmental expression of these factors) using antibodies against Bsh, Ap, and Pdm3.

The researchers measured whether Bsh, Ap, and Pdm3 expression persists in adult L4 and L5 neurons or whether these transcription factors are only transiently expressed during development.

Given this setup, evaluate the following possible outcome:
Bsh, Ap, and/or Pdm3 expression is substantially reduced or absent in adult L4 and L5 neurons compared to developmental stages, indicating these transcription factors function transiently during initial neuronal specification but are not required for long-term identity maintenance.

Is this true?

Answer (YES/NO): NO